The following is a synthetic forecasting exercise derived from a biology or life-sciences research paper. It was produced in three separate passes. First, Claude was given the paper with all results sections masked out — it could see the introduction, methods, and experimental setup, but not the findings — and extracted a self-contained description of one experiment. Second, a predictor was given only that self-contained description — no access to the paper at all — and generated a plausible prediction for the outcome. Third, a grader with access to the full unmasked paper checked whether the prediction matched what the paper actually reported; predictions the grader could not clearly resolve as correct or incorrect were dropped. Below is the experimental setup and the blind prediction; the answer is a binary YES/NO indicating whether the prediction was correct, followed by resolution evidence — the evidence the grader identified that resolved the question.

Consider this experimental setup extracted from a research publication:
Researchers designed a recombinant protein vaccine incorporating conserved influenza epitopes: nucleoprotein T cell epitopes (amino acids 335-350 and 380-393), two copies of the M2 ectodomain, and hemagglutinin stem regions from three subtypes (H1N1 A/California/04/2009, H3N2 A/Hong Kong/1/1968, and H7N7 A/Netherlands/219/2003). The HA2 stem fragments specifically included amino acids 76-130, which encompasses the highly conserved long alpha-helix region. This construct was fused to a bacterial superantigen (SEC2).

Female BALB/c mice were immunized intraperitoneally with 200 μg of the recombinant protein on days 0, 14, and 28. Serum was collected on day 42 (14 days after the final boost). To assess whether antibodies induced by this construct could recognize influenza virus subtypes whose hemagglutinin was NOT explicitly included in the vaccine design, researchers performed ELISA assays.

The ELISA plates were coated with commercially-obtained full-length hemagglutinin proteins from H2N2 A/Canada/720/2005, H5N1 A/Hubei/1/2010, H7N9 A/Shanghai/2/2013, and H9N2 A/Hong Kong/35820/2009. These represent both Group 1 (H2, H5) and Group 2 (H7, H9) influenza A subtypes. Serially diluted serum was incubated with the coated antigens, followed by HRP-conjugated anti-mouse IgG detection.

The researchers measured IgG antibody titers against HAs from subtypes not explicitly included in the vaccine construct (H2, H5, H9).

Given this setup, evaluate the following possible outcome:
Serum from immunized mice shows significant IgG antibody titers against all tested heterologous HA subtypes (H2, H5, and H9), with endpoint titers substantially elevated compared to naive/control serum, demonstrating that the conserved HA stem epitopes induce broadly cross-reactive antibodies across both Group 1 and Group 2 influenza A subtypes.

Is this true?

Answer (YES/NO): YES